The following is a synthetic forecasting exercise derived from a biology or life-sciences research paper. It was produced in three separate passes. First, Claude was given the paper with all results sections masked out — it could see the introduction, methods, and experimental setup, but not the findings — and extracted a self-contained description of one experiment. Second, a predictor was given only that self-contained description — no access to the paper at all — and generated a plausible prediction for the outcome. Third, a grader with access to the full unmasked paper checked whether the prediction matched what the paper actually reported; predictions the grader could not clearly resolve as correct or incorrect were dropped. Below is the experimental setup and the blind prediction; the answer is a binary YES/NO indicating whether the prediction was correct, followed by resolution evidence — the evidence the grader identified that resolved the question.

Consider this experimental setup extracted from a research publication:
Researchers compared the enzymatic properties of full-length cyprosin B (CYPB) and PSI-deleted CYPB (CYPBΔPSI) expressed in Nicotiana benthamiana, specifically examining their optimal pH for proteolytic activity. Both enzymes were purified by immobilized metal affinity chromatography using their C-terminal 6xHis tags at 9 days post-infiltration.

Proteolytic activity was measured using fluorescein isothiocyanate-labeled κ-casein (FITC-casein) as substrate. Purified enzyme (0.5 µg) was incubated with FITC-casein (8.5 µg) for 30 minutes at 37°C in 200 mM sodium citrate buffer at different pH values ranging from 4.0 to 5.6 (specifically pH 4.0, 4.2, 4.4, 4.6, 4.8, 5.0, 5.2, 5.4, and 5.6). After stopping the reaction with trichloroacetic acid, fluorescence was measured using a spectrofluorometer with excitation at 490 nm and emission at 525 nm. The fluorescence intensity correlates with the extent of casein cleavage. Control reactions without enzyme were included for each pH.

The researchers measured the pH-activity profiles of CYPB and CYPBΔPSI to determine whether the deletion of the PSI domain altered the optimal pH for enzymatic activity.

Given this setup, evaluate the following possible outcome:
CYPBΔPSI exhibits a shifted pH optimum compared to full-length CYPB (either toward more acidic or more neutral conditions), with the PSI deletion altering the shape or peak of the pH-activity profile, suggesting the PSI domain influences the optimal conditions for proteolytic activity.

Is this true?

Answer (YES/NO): NO